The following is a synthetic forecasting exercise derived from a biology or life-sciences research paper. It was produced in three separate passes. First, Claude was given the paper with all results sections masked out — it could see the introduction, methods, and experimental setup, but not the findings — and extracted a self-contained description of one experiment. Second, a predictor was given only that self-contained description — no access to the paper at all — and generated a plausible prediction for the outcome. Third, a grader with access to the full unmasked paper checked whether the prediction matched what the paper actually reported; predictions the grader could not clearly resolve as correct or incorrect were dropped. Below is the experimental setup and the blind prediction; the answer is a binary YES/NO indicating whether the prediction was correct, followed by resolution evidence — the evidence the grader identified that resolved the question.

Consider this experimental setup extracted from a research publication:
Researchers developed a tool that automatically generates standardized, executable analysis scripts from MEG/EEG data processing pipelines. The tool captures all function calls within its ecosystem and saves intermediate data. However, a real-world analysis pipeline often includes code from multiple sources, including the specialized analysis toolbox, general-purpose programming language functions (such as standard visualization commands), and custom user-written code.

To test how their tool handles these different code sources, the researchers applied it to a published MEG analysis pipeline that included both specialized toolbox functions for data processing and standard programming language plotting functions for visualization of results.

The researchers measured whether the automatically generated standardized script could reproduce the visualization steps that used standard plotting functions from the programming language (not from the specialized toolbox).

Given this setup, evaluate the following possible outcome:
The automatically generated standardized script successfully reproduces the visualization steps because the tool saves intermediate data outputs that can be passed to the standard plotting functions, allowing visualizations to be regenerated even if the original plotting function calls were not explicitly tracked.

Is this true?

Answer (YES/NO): NO